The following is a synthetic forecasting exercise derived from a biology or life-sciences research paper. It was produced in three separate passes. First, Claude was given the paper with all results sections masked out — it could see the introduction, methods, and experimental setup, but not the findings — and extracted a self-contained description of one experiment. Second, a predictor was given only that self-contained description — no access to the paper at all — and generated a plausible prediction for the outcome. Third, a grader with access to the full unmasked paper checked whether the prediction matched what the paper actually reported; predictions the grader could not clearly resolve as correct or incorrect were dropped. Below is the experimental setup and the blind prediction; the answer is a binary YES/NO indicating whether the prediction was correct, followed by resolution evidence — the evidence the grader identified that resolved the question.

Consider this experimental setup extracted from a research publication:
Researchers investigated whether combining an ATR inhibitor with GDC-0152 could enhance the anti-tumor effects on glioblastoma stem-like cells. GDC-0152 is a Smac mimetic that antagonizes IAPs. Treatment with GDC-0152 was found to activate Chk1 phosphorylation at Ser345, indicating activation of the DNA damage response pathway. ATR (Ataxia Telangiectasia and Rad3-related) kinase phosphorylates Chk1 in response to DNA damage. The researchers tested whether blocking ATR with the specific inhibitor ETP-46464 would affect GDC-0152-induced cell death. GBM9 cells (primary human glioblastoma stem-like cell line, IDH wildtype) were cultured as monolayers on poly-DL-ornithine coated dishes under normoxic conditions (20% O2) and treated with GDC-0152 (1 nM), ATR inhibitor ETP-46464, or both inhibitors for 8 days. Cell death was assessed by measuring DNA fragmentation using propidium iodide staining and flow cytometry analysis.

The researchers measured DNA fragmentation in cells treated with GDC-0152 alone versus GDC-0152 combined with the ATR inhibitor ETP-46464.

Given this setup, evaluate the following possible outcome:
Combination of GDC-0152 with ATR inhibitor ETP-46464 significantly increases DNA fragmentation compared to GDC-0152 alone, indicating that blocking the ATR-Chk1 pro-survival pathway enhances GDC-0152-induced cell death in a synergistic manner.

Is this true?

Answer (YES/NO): NO